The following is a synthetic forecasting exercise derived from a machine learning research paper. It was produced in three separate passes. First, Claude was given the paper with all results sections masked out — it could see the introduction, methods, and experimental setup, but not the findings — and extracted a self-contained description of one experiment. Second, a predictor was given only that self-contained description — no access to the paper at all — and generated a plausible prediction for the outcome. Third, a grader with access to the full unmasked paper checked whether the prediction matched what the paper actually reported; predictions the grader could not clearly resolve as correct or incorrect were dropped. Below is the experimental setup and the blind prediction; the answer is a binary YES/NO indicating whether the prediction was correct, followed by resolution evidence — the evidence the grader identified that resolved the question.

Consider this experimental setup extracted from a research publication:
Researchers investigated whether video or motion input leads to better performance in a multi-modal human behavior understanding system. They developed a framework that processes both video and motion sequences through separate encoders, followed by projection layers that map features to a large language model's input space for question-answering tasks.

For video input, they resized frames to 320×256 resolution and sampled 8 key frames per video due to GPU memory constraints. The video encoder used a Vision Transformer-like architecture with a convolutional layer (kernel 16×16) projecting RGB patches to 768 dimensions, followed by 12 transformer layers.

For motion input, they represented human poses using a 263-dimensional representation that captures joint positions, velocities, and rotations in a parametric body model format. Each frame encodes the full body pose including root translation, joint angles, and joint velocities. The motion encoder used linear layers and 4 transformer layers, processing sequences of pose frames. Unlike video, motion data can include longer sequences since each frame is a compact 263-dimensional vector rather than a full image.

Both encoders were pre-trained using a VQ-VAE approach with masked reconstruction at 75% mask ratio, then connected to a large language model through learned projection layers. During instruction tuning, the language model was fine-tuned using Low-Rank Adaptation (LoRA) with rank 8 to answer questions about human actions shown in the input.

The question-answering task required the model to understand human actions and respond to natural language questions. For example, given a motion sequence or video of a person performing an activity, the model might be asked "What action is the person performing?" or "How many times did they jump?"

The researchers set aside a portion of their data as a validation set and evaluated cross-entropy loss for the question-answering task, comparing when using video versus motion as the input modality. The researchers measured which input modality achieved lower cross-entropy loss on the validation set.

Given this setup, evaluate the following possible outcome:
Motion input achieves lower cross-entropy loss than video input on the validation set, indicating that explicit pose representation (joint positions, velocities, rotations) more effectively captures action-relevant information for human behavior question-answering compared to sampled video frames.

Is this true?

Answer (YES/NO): YES